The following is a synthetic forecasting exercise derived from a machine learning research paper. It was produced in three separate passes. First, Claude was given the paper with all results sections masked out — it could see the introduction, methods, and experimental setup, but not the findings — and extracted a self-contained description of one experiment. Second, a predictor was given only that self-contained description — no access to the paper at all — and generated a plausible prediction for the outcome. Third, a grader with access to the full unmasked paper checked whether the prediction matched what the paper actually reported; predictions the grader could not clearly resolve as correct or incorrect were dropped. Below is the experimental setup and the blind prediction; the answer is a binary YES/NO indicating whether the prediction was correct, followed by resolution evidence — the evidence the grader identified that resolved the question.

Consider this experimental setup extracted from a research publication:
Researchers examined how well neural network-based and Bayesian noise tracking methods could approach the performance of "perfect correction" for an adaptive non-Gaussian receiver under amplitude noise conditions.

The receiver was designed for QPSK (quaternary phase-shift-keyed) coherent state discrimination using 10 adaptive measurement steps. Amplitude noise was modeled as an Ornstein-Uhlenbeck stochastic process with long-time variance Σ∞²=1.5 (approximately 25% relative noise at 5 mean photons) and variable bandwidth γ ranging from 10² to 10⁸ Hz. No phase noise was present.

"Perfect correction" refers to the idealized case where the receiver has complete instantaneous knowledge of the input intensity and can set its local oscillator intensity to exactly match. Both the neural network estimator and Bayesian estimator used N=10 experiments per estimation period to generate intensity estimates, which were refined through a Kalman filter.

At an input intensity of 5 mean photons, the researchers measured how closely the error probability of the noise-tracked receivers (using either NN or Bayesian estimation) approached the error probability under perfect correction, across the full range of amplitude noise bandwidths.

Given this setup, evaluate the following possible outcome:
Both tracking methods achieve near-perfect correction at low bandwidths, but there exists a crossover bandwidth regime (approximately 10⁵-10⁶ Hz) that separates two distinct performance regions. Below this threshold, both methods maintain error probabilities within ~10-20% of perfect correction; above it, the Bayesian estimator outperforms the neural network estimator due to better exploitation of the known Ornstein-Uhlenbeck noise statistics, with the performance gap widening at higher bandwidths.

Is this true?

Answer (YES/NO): NO